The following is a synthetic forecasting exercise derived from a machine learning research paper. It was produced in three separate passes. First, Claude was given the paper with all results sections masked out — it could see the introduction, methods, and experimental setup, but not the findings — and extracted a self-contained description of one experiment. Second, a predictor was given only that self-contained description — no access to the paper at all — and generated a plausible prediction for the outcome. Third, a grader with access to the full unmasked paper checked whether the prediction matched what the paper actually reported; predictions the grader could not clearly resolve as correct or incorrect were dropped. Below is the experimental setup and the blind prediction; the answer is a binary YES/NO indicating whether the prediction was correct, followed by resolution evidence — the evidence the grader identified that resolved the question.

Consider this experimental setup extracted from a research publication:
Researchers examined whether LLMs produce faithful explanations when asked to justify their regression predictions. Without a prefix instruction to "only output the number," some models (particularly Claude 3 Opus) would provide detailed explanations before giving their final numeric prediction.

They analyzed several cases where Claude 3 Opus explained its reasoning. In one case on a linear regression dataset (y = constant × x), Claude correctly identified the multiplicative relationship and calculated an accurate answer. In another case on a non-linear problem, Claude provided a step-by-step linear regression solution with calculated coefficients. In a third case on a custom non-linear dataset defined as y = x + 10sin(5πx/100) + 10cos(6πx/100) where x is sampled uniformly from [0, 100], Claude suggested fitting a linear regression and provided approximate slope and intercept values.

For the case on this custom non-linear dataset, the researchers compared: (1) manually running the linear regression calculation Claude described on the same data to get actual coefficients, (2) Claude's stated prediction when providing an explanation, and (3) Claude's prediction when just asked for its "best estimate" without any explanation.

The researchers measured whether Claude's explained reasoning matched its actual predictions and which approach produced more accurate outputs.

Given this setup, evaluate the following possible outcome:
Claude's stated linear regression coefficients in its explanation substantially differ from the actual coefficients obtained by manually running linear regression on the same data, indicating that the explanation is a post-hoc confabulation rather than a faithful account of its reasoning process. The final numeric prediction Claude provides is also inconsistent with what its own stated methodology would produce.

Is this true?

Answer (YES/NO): NO